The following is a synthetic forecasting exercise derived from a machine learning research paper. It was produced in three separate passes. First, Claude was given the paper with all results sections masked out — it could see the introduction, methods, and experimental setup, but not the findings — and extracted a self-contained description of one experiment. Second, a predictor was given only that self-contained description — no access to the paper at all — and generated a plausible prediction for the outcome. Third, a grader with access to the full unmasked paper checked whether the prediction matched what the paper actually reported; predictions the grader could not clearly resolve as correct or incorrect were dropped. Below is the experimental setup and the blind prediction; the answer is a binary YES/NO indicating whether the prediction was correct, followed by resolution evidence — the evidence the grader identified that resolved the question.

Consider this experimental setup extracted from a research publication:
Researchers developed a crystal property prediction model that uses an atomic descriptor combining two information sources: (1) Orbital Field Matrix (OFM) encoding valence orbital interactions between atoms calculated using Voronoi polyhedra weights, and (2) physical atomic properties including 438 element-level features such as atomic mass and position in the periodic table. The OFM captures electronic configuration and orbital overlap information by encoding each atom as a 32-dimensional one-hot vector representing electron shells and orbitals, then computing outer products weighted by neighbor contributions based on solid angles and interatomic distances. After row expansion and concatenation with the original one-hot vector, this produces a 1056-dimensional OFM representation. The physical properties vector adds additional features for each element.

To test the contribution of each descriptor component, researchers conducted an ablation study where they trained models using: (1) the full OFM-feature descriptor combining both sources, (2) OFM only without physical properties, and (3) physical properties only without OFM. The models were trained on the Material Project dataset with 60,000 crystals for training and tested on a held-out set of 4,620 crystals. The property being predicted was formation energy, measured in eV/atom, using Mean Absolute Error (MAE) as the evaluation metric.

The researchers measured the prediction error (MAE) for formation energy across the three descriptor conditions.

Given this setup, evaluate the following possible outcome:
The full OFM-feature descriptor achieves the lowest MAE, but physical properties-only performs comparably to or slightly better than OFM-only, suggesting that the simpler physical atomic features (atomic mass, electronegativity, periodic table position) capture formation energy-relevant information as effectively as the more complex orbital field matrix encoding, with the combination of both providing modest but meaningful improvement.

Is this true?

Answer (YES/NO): NO